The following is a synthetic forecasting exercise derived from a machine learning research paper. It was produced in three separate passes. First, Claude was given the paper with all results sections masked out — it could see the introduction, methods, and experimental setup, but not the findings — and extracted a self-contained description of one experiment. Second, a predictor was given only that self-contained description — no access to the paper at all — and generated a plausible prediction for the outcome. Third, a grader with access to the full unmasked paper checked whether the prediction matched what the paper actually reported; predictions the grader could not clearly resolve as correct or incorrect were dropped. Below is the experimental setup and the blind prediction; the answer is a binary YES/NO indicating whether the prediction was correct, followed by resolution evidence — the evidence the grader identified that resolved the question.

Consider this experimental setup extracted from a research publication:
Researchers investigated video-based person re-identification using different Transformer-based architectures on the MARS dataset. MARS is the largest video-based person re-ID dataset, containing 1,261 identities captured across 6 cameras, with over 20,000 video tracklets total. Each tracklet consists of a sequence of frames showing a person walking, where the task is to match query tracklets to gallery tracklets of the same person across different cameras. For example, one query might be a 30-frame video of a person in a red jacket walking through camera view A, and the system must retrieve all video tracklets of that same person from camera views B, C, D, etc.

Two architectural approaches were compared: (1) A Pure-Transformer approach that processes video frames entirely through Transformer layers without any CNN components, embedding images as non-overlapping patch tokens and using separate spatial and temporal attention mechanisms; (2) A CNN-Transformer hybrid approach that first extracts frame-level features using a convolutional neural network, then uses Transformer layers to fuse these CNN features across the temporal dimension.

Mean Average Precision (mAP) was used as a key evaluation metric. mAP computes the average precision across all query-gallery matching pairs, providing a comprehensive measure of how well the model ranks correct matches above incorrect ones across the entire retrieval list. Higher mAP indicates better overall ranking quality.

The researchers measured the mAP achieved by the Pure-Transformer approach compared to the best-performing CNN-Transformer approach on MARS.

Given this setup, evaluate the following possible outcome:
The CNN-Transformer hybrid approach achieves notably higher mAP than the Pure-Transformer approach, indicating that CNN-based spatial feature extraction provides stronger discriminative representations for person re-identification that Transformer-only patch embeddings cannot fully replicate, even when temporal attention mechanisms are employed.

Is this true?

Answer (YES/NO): YES